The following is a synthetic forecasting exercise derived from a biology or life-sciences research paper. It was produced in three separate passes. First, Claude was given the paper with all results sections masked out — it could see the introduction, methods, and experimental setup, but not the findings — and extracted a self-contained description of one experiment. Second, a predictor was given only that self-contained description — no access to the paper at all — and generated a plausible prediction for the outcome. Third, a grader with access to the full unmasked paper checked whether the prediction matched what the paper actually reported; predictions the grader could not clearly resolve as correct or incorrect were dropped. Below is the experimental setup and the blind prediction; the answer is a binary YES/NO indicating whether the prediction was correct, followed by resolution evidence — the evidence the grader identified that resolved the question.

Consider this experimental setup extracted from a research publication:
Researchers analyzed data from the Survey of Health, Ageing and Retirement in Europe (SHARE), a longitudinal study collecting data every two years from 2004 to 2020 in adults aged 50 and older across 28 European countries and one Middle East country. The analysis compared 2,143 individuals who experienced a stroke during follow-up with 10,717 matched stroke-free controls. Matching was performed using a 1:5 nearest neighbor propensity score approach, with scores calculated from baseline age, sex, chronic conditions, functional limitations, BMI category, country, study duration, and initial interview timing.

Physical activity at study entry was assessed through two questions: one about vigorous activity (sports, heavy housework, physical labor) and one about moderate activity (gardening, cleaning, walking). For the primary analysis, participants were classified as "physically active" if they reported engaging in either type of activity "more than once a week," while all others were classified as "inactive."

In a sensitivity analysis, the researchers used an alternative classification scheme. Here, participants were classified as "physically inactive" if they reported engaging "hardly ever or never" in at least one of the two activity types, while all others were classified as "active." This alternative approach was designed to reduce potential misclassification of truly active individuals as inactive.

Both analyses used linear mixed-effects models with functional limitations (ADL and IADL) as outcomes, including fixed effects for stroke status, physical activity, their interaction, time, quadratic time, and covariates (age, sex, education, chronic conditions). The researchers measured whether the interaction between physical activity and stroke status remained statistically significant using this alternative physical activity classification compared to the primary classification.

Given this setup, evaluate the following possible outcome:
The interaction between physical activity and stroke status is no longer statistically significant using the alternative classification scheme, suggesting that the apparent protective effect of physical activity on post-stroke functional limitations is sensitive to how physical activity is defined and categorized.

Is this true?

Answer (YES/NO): NO